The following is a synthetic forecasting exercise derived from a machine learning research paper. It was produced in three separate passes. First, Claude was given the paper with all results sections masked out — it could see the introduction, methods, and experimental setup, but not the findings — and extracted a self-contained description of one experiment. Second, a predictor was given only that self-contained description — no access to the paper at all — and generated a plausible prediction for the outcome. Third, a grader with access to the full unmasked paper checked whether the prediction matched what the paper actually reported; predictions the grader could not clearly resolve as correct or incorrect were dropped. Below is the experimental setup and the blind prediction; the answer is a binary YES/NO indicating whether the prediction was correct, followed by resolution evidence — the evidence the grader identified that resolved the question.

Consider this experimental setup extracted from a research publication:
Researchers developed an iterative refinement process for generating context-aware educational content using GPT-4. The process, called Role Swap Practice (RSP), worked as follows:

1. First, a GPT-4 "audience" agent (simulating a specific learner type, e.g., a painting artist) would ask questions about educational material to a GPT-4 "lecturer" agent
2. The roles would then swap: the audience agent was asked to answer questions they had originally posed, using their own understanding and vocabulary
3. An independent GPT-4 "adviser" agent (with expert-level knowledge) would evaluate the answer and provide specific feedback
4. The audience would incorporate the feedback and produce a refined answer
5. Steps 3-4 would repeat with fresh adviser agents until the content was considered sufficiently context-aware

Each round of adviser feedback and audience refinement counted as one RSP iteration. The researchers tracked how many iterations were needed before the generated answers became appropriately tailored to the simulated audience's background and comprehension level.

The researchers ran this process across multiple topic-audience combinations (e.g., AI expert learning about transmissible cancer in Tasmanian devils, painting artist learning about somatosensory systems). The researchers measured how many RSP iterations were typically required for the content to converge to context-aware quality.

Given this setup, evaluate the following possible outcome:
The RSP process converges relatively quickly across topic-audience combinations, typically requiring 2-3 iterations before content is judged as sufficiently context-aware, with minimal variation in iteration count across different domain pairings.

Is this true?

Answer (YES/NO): NO